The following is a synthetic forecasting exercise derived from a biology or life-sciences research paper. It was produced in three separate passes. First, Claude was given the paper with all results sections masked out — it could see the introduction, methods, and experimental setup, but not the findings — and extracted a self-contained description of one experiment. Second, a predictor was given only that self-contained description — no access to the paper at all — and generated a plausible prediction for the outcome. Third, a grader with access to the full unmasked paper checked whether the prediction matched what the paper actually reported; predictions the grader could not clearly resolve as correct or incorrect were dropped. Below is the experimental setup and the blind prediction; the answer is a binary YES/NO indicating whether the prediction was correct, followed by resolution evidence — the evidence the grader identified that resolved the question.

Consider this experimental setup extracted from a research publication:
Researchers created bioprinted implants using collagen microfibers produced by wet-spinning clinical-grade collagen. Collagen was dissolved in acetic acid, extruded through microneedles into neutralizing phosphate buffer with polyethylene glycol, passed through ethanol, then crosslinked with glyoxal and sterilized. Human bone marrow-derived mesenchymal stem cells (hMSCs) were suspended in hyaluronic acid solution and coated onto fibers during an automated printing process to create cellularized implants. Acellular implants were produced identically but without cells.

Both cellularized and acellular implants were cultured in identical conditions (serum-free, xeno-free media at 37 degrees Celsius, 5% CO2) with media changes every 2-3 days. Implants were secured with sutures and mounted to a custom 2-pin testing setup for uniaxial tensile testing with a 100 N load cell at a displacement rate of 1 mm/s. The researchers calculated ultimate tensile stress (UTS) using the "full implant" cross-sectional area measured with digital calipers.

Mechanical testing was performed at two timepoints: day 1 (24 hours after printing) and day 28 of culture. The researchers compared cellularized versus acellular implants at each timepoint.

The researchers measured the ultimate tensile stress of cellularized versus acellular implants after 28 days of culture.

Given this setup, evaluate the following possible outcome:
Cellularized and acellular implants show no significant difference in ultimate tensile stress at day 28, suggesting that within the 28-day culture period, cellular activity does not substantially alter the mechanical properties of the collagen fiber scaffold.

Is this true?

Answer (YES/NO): NO